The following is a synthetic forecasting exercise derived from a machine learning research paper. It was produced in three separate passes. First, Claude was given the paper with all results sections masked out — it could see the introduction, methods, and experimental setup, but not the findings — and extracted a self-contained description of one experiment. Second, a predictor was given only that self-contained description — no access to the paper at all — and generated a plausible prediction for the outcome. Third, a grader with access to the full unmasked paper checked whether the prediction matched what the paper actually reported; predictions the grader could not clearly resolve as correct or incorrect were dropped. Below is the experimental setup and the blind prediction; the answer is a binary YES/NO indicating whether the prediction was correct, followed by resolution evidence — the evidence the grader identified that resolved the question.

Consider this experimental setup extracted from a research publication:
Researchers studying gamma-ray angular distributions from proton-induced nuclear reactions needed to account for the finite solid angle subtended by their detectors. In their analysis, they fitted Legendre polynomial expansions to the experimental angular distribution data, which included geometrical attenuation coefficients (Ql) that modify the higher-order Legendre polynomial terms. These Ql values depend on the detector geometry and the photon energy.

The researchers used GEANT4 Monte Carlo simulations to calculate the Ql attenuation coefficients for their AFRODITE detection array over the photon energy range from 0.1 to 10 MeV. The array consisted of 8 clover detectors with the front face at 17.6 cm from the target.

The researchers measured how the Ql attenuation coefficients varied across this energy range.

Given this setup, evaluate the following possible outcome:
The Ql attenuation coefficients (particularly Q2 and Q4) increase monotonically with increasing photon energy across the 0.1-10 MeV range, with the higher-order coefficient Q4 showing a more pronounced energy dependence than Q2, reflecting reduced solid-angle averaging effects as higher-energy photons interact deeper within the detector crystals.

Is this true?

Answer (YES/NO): NO